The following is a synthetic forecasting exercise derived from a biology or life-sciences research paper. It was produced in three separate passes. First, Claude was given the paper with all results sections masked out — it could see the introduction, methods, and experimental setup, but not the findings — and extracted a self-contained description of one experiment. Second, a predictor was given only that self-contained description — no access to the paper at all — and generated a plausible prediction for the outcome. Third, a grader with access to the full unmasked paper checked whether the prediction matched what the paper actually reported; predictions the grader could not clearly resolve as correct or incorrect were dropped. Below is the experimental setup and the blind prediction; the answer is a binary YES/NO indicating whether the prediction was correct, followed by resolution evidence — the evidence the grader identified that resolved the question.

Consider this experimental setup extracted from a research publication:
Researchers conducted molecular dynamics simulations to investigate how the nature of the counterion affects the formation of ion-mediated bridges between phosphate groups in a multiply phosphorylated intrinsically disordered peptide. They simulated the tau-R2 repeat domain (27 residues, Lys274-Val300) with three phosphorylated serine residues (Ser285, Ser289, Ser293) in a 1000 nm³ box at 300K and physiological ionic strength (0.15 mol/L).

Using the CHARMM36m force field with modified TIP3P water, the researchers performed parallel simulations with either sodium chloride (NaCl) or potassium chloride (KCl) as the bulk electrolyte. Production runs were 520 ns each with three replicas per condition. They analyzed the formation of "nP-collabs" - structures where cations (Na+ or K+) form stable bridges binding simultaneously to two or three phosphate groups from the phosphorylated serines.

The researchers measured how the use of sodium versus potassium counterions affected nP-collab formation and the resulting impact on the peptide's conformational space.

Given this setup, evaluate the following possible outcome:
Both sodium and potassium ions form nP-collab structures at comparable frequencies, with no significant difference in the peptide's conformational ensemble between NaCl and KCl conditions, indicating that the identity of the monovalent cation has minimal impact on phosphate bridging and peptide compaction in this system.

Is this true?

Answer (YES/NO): NO